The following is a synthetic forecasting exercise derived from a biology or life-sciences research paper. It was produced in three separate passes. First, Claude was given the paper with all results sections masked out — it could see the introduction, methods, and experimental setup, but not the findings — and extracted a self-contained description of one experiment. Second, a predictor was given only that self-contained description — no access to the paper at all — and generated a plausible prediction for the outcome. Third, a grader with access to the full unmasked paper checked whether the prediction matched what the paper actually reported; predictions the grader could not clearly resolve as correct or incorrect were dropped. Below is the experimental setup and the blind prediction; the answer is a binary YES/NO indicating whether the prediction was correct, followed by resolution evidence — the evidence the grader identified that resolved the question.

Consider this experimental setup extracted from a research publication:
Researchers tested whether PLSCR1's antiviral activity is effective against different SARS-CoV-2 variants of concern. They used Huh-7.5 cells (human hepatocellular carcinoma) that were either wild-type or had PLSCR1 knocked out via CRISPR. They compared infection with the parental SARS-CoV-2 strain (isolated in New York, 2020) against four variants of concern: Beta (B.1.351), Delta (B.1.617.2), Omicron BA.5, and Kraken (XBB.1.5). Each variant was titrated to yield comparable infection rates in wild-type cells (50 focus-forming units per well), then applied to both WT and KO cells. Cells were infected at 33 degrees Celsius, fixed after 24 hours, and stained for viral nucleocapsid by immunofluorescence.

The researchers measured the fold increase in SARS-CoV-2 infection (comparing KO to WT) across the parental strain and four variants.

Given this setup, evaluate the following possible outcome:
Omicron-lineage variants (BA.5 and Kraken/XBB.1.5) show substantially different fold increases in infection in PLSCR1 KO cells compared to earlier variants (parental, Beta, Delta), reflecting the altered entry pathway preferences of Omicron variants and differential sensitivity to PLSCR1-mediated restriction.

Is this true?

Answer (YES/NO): YES